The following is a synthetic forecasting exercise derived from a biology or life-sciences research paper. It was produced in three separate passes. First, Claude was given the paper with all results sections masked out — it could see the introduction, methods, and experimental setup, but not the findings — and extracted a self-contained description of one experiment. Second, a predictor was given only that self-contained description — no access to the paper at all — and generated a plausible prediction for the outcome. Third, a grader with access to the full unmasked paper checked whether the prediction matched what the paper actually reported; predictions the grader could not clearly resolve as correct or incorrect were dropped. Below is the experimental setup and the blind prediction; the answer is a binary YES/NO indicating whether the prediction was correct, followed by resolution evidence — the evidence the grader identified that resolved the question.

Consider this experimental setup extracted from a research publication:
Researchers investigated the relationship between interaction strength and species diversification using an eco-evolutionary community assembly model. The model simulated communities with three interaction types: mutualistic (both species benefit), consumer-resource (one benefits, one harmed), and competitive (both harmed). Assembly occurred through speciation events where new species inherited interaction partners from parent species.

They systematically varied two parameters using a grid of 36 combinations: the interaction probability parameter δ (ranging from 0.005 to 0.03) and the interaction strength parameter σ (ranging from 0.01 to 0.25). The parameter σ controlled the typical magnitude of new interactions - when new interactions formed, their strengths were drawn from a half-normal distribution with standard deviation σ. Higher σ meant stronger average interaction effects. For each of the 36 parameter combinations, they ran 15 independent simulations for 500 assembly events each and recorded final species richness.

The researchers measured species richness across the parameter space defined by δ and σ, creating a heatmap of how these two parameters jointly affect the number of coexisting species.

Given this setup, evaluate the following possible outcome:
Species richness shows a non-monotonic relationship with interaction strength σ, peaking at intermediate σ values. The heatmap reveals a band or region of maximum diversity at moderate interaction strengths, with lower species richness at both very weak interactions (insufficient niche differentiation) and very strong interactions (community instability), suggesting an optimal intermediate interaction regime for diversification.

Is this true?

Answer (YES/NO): NO